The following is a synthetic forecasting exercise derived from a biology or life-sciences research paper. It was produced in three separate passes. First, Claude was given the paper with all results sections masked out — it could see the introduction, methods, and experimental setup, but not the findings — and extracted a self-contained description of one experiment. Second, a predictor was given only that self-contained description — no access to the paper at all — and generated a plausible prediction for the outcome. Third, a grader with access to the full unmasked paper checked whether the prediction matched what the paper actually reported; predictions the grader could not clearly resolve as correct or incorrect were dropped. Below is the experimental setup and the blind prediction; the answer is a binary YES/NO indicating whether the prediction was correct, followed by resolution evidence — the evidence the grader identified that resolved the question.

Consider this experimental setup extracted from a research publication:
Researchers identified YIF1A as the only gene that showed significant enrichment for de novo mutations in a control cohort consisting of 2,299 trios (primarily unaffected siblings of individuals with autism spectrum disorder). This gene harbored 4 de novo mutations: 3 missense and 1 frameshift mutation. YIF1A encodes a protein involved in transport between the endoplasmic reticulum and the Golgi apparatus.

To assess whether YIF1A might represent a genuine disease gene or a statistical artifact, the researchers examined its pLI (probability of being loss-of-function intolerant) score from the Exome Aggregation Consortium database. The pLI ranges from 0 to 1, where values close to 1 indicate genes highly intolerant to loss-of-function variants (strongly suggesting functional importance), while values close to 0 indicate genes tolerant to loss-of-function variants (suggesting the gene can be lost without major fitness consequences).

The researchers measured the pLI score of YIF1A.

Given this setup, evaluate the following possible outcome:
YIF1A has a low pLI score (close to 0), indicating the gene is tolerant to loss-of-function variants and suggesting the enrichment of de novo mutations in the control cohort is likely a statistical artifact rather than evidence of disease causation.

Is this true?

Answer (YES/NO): YES